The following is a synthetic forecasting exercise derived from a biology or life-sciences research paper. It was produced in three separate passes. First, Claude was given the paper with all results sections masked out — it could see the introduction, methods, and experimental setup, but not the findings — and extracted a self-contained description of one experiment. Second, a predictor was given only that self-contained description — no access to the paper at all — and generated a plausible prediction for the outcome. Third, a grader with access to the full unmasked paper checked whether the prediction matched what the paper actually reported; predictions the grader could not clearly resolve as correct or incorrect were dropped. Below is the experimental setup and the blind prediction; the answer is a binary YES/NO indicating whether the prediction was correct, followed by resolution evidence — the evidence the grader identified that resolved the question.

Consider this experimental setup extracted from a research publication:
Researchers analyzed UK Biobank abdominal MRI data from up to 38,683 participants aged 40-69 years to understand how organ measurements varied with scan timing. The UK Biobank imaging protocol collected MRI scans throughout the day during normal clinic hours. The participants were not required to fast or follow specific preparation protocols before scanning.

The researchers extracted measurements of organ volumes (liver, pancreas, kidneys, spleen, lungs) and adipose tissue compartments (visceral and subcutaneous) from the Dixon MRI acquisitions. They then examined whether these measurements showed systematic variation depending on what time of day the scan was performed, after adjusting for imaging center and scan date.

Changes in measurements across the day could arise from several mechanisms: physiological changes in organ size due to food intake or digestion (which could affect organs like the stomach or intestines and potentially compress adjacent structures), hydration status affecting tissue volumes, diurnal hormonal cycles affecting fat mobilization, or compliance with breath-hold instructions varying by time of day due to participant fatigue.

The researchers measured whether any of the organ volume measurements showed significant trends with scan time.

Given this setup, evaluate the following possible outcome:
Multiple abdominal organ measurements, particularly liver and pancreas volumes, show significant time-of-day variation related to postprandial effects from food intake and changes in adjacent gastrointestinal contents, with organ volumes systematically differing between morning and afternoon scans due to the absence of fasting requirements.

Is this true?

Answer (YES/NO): NO